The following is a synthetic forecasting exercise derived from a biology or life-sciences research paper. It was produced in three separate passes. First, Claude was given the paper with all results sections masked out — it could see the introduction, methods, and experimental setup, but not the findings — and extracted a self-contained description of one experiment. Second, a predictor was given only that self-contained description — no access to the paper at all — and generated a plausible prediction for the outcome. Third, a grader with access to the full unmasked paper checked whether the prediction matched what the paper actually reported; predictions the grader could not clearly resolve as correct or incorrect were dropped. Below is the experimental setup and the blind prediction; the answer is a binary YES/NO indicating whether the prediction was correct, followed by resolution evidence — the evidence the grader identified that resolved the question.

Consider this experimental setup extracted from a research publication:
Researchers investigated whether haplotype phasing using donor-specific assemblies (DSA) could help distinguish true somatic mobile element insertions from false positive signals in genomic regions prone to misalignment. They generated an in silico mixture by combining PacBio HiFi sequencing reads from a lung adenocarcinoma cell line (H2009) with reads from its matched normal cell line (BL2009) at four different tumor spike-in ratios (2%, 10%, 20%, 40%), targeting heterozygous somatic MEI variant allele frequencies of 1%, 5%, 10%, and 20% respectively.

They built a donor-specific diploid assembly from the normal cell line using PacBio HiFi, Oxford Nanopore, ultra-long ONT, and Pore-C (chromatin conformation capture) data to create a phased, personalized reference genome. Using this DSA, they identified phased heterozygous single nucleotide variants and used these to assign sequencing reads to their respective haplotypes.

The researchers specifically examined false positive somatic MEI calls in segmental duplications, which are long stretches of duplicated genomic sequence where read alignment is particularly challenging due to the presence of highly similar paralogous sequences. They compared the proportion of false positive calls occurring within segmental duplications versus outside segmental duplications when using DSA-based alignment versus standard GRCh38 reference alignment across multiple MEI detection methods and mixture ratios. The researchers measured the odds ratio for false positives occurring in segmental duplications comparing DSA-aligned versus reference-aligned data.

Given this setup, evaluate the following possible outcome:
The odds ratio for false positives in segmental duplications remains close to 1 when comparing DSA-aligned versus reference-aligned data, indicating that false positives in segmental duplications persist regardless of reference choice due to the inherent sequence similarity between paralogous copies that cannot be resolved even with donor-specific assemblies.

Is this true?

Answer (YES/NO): NO